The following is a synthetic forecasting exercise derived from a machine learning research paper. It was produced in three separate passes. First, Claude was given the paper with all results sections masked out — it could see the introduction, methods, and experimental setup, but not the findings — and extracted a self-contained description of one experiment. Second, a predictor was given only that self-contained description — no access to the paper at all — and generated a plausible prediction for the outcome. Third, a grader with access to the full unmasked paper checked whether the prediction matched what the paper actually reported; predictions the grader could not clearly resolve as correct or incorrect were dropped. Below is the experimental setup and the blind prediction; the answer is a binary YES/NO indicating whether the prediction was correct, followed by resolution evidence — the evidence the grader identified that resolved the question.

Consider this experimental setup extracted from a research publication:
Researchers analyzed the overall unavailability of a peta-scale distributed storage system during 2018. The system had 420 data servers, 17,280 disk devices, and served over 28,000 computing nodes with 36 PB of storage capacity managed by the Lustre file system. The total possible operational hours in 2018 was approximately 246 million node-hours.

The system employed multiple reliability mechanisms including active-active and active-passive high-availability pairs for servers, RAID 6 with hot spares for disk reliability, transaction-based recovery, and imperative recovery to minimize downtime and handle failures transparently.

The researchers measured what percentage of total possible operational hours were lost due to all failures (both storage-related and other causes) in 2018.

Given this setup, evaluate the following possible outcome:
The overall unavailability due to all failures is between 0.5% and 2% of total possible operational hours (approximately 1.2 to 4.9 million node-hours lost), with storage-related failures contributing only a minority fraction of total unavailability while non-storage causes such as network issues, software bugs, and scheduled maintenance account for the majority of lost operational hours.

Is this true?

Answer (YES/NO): NO